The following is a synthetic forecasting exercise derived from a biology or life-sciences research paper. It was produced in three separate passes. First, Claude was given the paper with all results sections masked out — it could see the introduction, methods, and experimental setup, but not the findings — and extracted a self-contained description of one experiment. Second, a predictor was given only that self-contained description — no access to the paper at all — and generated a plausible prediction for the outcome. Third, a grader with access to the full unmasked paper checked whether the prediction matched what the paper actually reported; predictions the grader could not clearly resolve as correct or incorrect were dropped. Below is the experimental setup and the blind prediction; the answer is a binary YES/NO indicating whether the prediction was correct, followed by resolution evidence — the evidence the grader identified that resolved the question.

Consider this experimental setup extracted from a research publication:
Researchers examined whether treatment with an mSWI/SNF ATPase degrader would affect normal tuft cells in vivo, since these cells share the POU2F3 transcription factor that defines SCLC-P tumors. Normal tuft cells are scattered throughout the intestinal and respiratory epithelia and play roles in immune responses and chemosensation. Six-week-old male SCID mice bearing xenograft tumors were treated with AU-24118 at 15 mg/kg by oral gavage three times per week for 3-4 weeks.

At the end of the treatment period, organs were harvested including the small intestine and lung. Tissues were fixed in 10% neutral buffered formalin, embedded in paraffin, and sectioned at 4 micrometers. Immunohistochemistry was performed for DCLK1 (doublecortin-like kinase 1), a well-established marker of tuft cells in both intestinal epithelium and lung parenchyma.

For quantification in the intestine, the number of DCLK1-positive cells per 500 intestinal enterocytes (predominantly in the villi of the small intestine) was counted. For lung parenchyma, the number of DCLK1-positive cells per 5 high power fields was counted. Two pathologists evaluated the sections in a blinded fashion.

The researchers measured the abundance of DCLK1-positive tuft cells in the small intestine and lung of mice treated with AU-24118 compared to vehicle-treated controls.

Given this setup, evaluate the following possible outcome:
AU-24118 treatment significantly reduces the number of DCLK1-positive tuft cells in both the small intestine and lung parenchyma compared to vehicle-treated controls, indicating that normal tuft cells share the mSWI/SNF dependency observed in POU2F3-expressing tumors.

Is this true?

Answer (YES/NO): NO